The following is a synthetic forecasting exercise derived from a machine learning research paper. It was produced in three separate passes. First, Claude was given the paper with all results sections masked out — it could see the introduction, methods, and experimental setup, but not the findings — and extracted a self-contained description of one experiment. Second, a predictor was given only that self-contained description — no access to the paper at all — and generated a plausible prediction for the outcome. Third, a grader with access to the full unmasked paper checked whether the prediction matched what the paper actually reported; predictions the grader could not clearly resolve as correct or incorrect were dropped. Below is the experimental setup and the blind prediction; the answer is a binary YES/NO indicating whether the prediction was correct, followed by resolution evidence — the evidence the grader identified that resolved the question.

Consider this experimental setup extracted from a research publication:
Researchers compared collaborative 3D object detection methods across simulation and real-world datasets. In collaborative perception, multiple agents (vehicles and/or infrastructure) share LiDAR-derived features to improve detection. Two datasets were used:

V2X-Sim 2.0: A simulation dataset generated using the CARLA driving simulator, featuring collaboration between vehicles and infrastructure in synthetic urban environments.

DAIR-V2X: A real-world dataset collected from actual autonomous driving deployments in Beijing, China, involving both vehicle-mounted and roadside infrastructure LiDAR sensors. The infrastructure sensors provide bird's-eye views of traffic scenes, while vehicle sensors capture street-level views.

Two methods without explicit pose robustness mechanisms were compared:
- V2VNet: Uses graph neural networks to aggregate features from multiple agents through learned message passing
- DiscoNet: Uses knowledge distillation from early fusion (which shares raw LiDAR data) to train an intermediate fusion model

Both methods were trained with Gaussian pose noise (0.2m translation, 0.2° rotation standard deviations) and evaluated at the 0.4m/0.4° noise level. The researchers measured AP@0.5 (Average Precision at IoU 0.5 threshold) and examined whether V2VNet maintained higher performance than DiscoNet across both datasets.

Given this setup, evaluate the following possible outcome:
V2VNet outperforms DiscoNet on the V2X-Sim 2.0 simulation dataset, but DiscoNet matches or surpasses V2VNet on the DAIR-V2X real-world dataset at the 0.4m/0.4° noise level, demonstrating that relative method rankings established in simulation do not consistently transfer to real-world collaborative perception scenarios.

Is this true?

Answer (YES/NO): YES